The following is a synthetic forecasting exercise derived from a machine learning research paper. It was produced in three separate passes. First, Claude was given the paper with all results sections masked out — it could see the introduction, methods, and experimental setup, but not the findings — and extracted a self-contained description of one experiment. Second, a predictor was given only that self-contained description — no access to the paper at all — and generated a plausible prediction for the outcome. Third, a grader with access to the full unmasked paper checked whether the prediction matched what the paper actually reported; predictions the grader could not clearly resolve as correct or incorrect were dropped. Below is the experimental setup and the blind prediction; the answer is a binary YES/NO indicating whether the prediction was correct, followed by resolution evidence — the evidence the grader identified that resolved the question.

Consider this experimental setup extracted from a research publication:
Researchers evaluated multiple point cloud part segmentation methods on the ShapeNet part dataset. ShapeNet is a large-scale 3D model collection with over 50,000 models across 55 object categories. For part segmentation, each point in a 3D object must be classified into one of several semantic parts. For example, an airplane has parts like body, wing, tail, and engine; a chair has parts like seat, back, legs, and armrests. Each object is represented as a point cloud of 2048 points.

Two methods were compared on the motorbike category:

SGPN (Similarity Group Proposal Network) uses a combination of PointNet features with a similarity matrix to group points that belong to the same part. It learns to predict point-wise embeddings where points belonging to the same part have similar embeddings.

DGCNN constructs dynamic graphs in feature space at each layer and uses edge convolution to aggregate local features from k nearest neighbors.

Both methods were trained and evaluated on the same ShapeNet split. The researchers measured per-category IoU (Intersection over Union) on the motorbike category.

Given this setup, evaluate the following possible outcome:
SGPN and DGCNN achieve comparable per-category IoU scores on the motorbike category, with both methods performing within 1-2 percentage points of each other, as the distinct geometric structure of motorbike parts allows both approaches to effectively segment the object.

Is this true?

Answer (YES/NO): NO